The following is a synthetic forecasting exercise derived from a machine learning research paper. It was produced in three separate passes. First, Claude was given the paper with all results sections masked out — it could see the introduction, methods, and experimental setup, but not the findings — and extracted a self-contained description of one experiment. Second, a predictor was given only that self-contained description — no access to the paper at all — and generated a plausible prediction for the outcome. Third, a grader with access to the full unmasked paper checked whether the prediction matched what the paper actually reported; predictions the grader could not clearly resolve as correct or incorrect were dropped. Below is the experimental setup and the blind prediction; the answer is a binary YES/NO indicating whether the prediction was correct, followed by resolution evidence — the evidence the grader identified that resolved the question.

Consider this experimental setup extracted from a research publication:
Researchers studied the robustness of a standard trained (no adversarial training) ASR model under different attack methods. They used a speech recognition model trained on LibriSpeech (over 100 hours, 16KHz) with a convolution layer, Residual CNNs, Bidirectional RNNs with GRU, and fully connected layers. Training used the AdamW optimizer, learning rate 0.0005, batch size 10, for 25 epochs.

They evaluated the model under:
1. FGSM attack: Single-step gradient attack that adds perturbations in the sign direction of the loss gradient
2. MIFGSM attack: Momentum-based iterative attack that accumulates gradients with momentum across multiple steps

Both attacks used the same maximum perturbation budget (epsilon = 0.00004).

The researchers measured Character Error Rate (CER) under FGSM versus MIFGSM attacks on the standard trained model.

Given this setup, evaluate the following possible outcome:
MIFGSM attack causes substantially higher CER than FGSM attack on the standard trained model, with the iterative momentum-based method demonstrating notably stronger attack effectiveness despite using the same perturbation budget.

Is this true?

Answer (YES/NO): YES